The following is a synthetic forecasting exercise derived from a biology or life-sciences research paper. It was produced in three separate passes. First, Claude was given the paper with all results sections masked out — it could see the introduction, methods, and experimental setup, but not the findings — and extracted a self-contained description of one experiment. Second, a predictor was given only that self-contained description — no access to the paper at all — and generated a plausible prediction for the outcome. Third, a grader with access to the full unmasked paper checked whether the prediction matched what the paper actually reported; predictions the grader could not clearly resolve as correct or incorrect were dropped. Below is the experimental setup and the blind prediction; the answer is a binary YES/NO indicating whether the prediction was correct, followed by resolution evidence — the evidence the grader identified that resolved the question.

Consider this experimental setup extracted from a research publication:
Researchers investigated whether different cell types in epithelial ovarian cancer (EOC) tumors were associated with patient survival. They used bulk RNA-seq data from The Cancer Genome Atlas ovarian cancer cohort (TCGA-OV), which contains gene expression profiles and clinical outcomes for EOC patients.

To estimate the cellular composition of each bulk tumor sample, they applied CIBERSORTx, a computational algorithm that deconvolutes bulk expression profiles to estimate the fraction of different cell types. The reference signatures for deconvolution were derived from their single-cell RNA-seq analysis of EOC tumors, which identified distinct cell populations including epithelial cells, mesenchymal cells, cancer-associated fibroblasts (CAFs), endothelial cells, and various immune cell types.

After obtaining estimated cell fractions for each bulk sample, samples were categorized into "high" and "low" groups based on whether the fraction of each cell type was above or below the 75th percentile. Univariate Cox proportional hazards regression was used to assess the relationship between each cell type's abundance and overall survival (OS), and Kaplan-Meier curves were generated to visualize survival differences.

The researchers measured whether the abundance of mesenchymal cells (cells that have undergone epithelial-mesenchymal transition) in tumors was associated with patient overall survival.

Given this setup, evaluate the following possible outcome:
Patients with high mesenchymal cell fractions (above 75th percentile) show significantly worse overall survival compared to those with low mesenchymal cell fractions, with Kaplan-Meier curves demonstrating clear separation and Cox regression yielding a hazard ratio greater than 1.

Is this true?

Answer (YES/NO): NO